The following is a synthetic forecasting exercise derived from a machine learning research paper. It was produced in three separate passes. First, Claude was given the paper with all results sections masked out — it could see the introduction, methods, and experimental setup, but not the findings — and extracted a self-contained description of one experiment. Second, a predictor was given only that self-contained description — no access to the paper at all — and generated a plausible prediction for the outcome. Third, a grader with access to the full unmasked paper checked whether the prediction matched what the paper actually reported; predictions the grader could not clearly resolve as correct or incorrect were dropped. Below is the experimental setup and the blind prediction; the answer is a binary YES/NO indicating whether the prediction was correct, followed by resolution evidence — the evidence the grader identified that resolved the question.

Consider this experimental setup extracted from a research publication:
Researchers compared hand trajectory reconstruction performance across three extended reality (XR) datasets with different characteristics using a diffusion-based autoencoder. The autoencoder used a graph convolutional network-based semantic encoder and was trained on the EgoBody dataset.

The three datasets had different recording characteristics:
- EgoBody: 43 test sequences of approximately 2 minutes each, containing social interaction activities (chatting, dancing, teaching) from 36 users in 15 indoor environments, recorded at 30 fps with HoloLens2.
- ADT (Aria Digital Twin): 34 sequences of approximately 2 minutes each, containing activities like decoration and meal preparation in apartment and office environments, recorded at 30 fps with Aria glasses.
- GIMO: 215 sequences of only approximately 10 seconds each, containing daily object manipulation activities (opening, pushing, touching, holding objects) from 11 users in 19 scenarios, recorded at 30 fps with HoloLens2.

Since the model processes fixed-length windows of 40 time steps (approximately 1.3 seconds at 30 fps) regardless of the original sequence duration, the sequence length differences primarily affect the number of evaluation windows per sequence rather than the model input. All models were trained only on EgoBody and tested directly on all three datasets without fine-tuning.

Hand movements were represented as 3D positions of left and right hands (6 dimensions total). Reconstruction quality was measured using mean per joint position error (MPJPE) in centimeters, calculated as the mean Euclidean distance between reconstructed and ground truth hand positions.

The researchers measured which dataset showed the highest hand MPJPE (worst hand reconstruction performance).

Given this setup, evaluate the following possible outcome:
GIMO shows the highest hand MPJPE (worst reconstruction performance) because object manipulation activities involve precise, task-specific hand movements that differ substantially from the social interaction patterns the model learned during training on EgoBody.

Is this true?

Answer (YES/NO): YES